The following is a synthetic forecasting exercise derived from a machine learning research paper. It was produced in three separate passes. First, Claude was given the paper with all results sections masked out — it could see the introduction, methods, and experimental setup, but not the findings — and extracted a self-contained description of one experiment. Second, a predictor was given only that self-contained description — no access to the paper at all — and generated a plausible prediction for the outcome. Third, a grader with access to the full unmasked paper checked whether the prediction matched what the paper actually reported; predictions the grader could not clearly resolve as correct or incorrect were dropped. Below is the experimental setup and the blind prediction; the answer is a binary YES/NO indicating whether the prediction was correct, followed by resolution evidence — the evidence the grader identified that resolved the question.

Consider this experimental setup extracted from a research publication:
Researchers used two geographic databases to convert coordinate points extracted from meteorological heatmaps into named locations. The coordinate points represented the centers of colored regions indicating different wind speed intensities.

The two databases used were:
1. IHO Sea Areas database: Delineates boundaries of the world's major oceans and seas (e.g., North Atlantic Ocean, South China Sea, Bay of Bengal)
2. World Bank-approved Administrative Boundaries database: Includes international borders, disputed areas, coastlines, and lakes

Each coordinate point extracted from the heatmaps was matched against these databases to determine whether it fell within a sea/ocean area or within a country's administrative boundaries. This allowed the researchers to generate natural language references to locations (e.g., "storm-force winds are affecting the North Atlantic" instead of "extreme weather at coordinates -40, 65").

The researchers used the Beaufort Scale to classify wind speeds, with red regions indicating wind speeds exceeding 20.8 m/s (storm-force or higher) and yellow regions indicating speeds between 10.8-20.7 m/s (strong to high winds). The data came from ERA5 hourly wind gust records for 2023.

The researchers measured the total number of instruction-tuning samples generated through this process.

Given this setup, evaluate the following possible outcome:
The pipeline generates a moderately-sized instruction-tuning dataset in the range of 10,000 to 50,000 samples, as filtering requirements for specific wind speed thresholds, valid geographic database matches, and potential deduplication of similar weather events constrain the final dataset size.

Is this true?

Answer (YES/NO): NO